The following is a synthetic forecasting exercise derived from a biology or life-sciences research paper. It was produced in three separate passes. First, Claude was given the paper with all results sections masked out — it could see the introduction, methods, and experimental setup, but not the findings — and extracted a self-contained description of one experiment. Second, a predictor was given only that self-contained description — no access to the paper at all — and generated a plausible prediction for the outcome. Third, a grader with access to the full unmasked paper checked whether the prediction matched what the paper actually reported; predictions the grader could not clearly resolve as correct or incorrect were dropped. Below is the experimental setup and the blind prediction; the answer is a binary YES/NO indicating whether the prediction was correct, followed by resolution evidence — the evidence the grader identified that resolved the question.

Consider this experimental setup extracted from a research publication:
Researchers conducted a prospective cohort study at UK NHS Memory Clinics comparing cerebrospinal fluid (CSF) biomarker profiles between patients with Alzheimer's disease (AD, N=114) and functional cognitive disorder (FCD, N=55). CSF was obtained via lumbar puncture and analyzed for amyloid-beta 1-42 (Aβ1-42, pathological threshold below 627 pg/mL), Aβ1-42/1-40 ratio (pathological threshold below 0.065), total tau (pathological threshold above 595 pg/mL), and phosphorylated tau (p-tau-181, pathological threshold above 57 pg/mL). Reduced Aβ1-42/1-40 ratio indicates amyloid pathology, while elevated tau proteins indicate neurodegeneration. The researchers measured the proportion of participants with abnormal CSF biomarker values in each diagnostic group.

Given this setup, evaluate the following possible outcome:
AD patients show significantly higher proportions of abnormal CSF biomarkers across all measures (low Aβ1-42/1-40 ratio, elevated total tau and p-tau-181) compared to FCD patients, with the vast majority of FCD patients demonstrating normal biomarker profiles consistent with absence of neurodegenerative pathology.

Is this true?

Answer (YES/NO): YES